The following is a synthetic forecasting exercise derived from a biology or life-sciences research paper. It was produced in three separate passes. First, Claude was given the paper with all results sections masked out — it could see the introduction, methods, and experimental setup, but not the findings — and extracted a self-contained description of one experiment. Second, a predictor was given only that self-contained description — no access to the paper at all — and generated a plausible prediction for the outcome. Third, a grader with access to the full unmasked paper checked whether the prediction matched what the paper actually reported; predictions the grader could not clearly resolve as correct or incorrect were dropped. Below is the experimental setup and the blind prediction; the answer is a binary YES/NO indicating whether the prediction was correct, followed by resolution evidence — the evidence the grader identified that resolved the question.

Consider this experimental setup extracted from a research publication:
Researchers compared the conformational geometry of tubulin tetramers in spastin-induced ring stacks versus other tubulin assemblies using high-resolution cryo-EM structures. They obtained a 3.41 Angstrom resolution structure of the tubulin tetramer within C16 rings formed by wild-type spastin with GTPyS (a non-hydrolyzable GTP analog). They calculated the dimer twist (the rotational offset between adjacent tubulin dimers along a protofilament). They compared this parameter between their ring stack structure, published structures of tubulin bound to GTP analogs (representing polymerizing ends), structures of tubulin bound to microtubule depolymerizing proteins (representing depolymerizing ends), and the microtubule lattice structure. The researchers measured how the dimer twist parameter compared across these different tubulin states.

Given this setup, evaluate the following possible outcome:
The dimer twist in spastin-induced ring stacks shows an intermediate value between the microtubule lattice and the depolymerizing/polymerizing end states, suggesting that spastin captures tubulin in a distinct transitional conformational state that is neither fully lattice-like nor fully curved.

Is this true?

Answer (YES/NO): NO